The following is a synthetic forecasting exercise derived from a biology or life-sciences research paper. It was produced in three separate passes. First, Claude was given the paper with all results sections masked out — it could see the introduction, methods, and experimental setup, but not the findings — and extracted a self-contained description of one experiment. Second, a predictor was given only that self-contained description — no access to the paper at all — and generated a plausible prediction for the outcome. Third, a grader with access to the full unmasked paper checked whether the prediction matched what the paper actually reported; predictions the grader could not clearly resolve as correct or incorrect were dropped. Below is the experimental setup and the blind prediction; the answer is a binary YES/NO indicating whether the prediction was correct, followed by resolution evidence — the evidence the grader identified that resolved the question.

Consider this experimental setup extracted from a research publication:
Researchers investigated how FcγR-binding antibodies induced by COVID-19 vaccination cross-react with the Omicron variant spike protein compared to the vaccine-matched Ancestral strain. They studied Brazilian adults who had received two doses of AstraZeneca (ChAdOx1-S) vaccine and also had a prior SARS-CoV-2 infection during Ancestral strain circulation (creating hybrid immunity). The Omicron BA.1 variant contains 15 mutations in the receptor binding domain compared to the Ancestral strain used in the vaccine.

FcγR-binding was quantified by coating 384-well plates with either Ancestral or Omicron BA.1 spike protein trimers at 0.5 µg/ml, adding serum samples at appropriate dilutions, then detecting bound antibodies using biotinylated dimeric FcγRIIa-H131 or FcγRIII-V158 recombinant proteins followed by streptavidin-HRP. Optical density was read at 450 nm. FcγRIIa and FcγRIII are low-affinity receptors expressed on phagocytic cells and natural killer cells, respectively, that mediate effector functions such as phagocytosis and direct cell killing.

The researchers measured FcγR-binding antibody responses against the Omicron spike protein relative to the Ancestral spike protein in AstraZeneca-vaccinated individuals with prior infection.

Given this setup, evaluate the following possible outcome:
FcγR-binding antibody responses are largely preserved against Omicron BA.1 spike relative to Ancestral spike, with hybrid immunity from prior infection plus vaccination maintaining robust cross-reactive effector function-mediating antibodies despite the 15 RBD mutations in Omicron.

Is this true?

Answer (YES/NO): YES